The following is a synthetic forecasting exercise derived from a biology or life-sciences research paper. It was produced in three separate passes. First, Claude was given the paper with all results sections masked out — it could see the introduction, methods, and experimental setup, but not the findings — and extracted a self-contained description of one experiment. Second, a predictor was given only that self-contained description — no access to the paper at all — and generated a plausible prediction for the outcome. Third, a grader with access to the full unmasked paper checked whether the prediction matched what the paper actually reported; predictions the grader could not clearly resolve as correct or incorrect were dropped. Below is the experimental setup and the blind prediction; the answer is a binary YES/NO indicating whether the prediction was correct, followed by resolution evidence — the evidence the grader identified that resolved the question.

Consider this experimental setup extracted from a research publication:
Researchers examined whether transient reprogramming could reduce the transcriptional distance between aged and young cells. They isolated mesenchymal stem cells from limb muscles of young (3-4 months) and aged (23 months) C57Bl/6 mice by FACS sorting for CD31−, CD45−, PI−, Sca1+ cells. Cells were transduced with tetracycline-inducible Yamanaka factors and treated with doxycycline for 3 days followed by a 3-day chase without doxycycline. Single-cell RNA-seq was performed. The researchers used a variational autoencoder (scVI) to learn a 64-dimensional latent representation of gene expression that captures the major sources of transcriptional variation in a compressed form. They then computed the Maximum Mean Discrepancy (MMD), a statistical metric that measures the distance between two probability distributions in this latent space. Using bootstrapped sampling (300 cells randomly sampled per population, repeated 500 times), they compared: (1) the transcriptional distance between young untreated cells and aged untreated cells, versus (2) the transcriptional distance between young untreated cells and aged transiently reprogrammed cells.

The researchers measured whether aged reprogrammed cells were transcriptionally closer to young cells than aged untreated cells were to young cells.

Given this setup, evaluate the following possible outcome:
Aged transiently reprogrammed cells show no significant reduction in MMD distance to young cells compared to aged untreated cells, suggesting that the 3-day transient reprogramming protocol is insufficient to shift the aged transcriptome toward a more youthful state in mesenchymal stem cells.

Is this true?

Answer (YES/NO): NO